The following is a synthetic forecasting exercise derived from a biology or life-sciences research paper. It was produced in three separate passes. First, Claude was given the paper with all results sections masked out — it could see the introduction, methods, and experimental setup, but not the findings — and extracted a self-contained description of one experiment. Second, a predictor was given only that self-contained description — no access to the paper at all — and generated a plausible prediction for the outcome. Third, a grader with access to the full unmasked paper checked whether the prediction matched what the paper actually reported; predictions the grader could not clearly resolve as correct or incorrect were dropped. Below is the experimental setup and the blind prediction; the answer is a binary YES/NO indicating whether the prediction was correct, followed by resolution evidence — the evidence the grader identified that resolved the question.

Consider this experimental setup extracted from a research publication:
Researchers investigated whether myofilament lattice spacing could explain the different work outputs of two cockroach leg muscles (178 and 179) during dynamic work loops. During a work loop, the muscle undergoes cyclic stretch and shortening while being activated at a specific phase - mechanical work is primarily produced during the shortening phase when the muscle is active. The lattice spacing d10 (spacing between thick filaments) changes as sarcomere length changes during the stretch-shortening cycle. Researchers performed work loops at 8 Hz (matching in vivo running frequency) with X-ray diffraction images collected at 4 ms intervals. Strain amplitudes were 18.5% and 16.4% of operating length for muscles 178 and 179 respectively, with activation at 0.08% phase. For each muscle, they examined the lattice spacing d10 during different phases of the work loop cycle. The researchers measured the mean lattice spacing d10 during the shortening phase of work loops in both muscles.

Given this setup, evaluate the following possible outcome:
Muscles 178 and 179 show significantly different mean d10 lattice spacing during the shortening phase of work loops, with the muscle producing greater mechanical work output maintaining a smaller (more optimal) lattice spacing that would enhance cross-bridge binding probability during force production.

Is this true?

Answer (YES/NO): NO